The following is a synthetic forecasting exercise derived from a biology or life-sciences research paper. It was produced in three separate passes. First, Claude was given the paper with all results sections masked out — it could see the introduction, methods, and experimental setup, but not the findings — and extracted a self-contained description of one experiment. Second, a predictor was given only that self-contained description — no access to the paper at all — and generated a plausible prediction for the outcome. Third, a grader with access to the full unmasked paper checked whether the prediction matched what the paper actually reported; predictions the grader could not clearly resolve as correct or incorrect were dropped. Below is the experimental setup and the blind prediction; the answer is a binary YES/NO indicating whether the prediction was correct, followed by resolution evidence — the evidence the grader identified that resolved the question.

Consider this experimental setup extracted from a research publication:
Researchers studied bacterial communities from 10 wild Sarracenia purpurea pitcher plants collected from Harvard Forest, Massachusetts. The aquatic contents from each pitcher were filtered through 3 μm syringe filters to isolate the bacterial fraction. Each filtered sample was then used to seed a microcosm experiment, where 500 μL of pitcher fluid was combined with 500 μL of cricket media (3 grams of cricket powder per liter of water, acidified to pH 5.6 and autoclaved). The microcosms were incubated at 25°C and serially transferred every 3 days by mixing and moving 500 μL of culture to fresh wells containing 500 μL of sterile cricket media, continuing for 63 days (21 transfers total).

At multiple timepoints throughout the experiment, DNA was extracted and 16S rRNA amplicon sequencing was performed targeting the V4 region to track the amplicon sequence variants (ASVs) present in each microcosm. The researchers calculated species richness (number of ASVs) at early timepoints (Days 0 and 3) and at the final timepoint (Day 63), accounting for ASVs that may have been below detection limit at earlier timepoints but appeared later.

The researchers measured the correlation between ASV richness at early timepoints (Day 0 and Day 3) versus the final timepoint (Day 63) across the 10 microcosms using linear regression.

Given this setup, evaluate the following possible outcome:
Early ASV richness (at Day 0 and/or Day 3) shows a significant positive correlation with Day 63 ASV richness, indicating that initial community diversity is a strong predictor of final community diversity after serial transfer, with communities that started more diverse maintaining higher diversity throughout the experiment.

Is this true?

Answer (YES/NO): YES